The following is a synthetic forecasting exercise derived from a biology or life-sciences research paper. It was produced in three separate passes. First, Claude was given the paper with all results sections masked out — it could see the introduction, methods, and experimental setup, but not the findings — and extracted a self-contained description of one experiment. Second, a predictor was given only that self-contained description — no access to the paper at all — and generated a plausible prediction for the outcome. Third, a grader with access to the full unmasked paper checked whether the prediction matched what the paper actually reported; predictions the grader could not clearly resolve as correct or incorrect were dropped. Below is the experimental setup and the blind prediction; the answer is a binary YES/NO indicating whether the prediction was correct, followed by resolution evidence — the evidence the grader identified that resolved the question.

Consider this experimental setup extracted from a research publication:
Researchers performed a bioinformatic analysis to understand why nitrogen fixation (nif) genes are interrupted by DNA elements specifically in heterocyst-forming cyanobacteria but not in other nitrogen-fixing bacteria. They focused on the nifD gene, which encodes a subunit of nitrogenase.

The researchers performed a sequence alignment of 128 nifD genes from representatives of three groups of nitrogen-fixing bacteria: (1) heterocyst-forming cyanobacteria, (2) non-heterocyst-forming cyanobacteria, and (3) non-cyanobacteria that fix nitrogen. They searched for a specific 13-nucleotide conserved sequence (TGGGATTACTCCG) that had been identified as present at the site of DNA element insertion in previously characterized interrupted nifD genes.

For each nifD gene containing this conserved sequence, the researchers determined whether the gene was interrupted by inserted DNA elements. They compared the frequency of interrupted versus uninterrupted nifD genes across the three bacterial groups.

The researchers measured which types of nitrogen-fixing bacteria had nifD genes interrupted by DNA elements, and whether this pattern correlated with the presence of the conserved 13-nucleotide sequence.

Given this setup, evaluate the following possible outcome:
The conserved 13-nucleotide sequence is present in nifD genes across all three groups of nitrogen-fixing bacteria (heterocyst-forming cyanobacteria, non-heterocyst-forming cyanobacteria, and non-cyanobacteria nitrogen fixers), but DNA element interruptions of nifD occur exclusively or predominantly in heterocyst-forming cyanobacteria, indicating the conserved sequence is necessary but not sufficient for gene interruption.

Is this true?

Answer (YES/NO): YES